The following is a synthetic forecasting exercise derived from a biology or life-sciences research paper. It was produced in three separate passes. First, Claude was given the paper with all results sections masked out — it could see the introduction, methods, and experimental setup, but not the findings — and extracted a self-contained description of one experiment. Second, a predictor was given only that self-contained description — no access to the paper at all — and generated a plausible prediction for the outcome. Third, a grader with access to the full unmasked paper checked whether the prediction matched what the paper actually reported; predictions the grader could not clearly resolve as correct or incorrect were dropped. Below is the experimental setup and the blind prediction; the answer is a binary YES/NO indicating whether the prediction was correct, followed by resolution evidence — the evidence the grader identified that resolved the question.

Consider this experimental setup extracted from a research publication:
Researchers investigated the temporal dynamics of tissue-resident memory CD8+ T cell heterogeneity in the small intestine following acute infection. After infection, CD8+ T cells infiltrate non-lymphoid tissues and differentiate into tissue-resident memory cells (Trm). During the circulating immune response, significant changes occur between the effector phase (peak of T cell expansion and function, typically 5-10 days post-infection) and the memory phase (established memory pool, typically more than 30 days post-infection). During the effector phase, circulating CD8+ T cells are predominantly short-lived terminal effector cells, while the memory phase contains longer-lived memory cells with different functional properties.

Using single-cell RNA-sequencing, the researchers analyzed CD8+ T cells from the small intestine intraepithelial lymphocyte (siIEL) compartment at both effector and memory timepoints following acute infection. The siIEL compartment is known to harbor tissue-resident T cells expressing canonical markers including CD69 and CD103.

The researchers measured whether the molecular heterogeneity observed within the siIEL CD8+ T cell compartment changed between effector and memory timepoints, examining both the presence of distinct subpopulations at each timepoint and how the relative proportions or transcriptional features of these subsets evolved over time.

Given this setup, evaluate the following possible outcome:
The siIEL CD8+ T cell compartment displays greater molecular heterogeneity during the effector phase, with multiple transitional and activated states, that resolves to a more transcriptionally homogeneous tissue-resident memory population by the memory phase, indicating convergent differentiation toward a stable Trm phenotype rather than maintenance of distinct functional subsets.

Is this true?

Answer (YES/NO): NO